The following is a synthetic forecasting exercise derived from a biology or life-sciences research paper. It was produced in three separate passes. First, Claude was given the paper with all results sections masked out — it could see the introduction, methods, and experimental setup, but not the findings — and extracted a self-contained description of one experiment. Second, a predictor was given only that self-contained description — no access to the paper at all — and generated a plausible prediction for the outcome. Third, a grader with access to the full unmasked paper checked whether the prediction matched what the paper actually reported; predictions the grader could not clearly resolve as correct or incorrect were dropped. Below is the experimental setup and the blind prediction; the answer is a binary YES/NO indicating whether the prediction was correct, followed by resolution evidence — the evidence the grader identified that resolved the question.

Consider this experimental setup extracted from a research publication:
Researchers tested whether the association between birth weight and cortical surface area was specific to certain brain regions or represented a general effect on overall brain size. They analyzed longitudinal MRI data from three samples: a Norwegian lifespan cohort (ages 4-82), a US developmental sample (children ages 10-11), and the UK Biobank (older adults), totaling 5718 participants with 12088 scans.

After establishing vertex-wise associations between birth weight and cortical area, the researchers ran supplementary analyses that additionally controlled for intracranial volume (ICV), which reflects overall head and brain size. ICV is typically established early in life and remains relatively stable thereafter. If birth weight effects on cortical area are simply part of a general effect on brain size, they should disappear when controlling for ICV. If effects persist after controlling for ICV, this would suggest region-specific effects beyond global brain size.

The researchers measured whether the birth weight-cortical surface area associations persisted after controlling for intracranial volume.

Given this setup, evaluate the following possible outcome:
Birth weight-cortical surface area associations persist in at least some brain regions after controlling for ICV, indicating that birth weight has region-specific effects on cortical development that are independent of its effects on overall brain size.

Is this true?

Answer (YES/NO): YES